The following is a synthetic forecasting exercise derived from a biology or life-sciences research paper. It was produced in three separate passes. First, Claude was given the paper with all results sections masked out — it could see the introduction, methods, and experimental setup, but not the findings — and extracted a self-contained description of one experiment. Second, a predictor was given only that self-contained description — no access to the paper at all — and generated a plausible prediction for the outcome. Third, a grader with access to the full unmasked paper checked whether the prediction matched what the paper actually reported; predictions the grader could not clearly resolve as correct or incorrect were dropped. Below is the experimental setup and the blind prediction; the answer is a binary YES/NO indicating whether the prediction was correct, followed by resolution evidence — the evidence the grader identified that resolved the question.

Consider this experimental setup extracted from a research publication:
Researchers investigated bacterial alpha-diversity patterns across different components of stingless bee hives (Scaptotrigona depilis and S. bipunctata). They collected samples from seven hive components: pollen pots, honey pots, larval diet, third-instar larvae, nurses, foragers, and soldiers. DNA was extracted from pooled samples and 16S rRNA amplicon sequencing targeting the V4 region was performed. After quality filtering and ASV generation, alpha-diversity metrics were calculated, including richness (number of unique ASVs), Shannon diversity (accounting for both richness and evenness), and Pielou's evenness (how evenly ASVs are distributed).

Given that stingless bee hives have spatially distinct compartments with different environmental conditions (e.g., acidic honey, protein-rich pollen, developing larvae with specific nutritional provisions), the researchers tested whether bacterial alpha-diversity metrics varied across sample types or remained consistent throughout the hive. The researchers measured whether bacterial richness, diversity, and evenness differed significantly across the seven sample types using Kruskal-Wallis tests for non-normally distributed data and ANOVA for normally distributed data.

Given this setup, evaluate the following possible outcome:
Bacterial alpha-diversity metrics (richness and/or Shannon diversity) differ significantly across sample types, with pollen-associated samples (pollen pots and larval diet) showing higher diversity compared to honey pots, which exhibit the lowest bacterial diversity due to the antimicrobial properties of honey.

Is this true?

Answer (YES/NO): NO